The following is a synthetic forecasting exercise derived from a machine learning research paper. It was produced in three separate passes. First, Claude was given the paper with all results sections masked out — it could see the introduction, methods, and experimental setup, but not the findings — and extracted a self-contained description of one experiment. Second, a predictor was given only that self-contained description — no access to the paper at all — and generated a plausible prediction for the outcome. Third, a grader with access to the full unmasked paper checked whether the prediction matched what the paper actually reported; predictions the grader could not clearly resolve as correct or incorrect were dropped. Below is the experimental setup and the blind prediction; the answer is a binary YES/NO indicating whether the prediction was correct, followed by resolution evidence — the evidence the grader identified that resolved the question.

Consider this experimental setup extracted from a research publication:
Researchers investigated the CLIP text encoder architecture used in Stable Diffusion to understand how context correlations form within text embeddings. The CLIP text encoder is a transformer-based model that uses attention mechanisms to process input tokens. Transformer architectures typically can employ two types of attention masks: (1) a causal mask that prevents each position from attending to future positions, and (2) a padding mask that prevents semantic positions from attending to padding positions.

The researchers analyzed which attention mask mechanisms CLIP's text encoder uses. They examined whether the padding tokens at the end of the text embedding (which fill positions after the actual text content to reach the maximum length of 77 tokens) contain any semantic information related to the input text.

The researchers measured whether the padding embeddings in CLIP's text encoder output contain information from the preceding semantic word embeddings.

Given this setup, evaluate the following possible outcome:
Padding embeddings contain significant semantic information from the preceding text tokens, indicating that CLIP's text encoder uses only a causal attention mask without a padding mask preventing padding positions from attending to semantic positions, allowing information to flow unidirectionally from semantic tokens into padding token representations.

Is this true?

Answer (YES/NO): YES